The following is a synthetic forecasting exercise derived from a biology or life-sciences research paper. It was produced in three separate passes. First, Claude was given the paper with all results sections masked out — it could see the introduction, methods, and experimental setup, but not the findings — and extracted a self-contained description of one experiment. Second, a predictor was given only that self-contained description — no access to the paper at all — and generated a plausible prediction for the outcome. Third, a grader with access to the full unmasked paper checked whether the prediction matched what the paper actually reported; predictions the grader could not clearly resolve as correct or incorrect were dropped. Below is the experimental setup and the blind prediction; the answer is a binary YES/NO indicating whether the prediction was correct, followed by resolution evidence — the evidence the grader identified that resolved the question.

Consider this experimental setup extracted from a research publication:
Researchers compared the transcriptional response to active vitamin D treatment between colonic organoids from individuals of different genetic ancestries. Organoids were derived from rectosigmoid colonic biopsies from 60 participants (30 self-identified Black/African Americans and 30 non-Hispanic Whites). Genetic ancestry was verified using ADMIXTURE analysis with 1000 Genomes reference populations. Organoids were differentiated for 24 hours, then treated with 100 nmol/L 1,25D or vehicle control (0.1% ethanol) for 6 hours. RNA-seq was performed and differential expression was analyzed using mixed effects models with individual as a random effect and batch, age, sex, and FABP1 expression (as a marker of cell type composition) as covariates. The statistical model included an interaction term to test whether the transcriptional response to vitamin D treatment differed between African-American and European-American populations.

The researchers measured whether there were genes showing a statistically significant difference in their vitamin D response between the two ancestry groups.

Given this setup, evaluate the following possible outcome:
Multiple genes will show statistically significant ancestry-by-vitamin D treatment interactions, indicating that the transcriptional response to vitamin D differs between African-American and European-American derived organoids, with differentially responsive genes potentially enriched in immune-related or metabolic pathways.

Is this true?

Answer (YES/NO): NO